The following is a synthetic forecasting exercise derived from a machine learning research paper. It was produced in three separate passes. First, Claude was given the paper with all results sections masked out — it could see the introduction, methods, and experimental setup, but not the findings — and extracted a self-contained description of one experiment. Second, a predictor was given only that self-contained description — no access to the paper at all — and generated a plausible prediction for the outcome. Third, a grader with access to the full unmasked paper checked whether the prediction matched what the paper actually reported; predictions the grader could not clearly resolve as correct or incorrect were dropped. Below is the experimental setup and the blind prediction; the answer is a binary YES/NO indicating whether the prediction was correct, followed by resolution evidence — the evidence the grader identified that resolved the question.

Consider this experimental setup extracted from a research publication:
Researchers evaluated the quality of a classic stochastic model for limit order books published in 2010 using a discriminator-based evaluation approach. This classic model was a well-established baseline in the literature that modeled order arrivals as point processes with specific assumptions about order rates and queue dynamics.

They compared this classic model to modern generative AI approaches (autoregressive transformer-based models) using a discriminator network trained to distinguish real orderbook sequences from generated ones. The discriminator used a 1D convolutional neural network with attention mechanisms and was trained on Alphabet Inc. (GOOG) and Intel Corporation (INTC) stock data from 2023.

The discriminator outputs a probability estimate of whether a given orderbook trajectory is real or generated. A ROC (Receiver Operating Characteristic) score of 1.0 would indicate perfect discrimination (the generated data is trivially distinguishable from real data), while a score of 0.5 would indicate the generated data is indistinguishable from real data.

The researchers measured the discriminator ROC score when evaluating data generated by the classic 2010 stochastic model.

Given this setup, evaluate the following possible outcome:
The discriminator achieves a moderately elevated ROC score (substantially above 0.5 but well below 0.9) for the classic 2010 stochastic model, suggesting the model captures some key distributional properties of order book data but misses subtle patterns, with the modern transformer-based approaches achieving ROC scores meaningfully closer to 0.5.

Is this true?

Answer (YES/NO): NO